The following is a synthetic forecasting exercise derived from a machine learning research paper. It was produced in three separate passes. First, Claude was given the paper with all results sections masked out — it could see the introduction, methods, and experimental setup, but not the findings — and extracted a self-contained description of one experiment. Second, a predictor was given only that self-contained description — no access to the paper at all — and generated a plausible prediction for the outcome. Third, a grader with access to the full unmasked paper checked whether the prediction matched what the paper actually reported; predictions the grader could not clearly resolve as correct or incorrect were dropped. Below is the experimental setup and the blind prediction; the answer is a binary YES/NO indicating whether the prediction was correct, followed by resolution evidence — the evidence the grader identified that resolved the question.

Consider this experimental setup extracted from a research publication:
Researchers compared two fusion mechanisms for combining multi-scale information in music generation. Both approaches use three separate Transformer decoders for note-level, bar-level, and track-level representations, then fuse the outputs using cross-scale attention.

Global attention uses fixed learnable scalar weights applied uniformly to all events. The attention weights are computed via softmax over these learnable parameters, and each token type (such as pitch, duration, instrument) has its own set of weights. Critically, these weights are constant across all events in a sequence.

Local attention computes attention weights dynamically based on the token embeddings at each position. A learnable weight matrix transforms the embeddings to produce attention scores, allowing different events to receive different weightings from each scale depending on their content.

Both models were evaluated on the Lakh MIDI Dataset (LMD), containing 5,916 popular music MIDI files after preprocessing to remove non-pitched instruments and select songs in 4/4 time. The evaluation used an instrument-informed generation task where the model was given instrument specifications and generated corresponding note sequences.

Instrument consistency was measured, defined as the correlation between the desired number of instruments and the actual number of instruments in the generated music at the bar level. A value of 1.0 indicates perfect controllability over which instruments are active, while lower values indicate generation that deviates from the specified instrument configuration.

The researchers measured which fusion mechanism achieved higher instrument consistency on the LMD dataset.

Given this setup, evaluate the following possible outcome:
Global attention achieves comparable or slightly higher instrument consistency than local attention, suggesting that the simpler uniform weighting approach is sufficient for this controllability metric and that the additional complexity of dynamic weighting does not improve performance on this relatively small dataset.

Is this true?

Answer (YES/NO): NO